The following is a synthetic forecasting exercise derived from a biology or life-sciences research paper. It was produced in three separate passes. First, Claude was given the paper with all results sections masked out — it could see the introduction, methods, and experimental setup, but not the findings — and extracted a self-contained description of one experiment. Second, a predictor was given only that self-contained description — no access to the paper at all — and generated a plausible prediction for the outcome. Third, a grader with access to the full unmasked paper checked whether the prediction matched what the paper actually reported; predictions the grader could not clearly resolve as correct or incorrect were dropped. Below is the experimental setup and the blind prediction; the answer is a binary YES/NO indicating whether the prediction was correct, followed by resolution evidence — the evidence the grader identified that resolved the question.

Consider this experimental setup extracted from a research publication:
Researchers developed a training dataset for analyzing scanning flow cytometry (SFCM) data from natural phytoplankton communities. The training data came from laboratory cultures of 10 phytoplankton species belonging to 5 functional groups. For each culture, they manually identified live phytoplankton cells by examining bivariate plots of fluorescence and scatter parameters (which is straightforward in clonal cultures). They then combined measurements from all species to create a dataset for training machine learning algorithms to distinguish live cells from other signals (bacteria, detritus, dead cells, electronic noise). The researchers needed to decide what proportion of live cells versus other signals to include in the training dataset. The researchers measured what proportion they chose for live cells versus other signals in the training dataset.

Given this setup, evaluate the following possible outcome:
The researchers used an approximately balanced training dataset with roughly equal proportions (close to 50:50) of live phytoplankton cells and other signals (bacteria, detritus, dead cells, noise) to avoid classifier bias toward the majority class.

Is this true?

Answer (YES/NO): NO